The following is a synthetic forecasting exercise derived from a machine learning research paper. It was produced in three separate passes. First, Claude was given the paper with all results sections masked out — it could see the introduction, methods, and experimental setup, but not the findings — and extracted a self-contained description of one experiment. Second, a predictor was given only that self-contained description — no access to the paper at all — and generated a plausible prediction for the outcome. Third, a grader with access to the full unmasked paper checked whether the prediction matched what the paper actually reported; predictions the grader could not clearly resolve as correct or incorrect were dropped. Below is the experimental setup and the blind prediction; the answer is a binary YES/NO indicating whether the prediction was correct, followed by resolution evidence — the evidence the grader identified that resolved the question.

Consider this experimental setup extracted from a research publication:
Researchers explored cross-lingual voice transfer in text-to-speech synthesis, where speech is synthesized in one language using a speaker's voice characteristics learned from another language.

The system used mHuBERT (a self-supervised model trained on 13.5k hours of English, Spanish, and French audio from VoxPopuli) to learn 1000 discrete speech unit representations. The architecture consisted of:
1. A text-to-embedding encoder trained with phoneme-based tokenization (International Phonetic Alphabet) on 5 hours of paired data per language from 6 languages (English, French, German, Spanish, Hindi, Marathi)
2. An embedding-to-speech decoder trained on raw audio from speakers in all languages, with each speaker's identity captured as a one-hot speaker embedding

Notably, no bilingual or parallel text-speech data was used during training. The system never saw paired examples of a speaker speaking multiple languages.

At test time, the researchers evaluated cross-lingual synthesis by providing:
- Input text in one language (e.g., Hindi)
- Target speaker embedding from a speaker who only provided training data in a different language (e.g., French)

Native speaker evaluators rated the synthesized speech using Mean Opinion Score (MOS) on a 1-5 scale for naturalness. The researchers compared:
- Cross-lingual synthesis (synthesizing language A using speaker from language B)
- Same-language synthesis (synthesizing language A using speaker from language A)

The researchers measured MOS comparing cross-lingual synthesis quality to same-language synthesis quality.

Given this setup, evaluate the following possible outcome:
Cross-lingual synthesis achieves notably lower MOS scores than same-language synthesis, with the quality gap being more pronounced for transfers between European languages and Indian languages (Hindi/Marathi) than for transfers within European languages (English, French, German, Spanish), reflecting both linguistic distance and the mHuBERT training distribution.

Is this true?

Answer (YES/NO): NO